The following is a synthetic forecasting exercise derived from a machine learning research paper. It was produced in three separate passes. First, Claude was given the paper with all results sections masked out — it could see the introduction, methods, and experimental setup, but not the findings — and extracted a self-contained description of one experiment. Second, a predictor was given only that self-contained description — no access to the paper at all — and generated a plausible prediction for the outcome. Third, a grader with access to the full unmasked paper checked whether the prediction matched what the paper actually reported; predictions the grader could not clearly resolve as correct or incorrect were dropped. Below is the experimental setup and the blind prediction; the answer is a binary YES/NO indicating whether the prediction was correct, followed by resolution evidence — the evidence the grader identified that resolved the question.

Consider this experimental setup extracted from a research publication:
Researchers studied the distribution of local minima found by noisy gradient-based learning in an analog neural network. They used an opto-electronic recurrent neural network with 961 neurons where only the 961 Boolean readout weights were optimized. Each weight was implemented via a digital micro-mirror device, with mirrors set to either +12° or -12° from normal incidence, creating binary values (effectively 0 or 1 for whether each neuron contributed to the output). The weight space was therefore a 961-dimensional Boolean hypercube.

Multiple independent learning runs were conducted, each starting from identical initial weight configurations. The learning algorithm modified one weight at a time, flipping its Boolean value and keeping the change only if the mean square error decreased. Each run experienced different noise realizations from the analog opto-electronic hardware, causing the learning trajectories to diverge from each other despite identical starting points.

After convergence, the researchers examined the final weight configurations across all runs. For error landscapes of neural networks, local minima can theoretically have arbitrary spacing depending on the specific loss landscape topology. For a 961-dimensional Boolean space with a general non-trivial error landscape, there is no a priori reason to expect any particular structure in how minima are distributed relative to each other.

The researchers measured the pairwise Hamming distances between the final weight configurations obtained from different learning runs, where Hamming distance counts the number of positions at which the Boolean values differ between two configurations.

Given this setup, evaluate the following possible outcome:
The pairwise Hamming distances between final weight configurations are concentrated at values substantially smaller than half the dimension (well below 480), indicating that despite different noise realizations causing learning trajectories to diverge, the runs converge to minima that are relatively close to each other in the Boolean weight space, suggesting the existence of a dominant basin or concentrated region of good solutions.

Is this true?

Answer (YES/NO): NO